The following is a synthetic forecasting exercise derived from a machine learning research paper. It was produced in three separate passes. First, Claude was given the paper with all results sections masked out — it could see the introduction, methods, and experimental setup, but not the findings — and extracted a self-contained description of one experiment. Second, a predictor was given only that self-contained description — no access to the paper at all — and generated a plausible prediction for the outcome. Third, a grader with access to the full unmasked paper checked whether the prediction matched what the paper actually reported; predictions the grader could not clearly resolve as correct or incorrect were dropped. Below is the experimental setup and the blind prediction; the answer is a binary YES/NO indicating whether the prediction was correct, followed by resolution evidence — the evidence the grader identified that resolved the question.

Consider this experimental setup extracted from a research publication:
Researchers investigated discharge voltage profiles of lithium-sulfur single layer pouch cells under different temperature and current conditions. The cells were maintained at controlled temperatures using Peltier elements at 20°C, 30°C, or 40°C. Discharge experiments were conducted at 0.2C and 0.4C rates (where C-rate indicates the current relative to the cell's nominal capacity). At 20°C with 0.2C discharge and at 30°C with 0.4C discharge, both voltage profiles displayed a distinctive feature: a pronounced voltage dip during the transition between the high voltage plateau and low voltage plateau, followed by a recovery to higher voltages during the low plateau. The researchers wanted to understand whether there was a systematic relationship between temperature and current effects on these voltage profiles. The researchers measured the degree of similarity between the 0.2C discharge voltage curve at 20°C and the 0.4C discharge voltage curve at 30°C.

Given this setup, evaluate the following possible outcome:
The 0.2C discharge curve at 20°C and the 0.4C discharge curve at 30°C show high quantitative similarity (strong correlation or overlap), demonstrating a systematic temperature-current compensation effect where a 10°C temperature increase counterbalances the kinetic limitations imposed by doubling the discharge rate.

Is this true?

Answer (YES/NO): YES